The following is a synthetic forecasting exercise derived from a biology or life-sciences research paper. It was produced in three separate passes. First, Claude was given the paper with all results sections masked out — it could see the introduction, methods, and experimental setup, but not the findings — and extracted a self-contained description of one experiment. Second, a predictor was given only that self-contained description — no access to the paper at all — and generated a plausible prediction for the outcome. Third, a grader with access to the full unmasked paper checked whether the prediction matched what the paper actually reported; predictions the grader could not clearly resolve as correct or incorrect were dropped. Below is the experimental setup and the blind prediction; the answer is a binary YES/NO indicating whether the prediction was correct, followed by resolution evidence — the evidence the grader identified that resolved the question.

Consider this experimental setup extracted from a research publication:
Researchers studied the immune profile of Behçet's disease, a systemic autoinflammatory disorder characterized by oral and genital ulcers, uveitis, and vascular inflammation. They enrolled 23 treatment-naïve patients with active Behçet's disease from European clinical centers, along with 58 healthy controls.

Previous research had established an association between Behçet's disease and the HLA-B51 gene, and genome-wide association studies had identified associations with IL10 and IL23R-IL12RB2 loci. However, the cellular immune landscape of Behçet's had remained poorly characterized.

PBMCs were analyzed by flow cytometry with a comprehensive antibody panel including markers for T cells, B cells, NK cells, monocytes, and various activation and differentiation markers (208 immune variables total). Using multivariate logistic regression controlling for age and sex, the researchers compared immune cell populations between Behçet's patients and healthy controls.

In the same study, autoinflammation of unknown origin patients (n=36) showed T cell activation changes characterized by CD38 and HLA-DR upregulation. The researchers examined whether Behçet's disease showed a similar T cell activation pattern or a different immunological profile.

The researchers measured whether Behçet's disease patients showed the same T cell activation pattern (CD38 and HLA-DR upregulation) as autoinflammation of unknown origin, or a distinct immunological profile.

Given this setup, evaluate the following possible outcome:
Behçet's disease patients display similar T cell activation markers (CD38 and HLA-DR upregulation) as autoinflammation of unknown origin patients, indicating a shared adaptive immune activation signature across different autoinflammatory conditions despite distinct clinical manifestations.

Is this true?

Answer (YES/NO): NO